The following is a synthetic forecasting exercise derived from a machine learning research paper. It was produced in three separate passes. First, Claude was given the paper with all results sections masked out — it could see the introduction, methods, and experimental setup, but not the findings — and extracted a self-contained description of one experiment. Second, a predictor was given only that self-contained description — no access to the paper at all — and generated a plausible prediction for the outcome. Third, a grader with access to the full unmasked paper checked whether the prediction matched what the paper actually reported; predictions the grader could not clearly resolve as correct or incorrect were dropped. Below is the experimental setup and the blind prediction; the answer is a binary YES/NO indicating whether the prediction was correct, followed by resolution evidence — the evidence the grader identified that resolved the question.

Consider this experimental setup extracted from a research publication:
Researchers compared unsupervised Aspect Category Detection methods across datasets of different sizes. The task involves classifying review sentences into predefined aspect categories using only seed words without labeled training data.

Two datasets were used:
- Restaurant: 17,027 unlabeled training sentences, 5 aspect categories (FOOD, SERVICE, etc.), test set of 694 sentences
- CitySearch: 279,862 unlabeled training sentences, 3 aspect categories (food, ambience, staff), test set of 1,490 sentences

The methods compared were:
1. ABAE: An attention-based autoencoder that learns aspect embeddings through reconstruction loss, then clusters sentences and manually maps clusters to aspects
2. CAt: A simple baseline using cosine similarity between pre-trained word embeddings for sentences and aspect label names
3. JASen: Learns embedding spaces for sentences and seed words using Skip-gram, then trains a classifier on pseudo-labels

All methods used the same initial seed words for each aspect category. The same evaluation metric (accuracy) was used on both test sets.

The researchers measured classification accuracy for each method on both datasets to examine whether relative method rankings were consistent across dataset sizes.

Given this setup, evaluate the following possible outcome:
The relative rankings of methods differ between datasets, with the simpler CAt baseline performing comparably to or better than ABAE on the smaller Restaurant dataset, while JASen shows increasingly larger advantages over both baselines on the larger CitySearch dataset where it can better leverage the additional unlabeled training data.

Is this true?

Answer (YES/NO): NO